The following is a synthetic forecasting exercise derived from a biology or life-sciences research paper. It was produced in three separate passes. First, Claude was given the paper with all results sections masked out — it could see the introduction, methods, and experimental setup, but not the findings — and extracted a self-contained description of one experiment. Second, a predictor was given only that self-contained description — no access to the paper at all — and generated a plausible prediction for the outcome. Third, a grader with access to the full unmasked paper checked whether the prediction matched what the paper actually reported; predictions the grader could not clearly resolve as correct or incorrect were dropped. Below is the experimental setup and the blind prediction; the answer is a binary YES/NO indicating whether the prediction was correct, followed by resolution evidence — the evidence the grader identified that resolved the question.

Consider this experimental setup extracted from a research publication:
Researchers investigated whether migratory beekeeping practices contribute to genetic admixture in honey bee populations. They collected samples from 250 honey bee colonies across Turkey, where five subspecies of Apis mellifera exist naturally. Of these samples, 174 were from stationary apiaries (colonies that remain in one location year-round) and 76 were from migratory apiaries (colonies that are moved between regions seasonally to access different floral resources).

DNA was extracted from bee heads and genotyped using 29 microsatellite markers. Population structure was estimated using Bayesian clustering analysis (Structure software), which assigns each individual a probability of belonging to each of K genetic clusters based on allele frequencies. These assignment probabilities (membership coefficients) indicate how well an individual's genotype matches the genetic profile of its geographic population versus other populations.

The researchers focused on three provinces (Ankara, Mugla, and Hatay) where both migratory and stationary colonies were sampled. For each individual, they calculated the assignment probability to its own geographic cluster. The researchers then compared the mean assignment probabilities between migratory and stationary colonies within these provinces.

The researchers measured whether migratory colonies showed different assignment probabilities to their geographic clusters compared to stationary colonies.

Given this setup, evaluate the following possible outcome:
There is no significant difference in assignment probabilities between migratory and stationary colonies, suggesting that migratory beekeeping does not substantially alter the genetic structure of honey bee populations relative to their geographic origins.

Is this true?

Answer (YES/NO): NO